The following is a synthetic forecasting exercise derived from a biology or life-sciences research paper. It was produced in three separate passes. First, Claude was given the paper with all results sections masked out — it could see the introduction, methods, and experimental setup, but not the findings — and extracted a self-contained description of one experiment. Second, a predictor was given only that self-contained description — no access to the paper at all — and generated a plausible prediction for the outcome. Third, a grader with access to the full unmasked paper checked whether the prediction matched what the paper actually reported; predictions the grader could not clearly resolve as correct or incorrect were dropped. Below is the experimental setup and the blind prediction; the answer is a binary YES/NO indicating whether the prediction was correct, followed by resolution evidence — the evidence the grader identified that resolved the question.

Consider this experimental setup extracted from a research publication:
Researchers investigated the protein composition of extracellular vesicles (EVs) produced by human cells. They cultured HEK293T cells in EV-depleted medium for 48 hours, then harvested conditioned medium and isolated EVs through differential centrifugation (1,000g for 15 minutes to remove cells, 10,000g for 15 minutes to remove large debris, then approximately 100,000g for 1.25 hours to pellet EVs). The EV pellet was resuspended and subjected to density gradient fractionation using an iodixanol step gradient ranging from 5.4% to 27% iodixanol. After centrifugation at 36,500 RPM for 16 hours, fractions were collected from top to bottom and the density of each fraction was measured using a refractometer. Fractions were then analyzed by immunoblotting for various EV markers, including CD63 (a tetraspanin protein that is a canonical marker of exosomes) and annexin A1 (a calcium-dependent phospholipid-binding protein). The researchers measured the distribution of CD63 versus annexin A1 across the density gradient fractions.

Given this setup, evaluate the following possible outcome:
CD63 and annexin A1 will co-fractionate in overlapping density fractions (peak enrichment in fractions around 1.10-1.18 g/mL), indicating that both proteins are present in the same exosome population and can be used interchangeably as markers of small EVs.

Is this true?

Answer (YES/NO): NO